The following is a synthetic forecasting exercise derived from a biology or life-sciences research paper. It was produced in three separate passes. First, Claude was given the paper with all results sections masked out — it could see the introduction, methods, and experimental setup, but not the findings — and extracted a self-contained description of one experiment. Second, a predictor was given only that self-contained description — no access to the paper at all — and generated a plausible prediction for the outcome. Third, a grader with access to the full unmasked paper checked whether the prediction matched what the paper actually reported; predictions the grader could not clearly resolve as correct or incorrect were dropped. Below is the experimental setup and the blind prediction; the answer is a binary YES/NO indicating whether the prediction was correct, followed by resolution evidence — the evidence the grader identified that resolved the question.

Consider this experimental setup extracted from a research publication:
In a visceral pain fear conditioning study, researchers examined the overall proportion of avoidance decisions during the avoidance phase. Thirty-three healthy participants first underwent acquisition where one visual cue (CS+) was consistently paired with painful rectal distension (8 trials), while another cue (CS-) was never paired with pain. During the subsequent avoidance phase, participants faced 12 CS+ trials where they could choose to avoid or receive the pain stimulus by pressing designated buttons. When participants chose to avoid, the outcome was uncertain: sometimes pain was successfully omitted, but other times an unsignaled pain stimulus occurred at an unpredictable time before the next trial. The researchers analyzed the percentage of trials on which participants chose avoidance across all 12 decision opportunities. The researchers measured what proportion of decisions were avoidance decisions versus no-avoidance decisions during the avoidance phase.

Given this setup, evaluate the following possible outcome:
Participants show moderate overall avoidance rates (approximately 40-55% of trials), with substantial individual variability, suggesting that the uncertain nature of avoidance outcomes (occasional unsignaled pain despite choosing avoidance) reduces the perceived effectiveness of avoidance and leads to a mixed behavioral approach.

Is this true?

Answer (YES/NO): YES